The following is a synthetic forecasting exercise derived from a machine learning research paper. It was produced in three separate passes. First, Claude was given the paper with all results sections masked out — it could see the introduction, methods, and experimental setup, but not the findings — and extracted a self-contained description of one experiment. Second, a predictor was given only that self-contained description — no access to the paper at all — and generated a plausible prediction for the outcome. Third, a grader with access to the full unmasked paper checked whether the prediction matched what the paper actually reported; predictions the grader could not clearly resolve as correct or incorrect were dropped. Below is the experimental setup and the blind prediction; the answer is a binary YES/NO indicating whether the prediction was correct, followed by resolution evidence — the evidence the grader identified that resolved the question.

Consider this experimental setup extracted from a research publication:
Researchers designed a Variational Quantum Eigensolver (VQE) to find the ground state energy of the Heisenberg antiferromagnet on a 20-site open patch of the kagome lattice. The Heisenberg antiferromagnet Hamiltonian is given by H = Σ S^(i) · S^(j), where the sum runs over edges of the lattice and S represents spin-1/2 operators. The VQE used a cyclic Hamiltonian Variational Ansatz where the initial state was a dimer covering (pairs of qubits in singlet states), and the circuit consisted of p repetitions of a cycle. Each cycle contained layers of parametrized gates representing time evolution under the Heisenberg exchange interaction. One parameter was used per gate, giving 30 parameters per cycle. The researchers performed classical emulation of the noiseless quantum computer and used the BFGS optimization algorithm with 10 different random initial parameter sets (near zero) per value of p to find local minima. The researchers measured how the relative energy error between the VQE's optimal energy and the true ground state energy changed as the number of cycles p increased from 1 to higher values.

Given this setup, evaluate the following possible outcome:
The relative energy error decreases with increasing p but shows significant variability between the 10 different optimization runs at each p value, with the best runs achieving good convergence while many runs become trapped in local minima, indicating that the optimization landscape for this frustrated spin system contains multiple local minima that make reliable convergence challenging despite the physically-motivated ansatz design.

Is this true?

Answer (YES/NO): NO